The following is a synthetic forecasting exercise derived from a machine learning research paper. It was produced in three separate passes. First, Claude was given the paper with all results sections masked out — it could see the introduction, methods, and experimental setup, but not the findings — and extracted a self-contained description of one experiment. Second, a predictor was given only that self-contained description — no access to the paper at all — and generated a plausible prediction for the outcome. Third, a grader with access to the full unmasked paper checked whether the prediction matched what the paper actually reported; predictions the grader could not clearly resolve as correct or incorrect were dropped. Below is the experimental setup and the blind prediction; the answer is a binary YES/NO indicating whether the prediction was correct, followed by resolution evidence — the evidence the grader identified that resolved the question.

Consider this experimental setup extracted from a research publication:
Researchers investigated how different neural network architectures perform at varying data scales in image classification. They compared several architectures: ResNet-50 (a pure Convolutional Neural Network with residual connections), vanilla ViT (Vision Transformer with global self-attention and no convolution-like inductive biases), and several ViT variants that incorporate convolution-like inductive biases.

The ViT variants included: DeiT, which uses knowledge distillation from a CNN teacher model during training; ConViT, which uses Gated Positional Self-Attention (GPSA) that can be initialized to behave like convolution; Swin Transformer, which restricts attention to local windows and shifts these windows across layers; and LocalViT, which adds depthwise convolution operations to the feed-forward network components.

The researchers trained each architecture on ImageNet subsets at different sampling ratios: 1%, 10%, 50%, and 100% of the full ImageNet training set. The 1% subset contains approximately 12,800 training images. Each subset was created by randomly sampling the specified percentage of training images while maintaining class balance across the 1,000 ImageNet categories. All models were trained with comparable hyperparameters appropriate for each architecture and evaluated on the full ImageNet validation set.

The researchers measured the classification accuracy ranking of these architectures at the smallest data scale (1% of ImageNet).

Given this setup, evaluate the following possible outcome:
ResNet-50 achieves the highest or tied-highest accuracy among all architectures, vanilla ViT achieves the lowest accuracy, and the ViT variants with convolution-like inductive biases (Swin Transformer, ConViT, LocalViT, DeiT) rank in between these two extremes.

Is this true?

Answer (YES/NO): NO